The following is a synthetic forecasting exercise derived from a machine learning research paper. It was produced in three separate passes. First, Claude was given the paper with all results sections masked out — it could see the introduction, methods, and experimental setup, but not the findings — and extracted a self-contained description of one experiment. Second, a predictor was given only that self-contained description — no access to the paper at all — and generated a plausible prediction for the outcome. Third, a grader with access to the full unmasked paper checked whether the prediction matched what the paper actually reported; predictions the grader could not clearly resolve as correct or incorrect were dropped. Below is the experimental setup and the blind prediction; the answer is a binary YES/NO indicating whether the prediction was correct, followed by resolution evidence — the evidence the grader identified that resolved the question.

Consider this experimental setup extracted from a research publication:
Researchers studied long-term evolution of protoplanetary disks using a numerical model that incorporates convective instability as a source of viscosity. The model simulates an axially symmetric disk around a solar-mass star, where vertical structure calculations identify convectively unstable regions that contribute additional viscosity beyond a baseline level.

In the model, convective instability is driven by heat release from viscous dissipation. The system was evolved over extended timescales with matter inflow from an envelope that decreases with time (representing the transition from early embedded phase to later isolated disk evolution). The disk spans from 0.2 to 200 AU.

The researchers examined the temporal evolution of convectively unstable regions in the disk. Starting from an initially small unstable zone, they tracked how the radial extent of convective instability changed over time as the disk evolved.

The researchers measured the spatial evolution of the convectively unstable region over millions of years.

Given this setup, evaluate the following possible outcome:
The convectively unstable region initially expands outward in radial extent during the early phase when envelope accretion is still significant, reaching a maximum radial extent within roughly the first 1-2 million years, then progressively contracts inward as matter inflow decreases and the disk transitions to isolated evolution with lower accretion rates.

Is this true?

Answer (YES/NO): YES